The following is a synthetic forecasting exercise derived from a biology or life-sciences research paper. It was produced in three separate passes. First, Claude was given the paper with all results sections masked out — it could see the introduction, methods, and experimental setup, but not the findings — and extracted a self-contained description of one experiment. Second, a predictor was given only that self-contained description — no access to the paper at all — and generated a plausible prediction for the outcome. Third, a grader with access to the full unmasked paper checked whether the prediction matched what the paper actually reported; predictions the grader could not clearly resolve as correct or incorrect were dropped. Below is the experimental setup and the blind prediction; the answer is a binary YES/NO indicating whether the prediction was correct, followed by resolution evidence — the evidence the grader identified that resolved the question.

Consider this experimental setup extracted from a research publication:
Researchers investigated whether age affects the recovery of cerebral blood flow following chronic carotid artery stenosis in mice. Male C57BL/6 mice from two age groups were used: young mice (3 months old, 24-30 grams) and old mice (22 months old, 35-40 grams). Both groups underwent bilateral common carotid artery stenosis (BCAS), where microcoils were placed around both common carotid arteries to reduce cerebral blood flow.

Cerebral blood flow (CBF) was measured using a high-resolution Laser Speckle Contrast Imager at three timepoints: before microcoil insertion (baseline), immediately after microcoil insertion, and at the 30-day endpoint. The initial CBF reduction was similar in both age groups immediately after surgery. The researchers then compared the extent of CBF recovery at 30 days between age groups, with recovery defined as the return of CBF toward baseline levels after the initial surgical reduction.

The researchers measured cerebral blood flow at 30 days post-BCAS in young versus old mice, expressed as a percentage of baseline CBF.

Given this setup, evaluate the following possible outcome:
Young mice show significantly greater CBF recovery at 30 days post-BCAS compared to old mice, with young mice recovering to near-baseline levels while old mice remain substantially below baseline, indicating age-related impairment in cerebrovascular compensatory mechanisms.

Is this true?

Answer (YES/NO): NO